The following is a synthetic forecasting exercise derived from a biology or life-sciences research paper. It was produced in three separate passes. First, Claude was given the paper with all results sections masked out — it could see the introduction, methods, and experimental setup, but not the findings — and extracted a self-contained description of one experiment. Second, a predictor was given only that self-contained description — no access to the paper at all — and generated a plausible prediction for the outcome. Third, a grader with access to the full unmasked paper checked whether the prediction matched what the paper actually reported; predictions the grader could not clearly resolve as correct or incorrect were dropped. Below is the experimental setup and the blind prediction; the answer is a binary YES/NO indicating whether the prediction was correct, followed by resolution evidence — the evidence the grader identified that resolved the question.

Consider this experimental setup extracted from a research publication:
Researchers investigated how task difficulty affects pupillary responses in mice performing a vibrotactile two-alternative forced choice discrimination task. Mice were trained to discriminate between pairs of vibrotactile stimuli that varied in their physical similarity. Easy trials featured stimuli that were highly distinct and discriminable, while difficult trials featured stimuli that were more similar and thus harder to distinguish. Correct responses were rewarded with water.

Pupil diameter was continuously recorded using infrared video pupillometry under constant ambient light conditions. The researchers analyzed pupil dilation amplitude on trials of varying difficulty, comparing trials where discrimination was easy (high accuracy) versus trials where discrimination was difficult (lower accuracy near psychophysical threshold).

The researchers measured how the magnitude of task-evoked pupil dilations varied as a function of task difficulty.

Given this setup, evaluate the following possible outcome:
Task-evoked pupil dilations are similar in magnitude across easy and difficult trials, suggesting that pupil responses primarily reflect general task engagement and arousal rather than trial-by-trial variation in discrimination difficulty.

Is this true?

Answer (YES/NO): NO